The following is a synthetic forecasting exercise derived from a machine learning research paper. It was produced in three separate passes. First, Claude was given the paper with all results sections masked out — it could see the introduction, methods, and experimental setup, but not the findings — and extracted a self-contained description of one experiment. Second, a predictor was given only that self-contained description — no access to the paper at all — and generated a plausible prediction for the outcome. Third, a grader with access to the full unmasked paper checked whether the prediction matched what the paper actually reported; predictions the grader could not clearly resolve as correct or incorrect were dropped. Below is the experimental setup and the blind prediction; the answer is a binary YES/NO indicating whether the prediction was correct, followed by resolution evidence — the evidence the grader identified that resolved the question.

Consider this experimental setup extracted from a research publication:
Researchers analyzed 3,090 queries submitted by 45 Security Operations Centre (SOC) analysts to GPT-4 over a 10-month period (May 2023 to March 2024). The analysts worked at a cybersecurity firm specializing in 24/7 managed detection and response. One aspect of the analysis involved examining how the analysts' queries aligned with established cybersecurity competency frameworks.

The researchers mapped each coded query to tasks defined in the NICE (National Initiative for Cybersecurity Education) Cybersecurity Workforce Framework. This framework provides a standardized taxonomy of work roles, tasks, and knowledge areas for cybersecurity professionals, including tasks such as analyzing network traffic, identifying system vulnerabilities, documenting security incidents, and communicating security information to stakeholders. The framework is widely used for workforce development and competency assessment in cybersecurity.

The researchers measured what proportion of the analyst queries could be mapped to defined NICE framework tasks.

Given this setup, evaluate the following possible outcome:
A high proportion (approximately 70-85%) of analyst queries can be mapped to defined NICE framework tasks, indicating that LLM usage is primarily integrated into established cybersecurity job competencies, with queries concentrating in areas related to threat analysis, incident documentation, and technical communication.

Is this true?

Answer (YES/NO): NO